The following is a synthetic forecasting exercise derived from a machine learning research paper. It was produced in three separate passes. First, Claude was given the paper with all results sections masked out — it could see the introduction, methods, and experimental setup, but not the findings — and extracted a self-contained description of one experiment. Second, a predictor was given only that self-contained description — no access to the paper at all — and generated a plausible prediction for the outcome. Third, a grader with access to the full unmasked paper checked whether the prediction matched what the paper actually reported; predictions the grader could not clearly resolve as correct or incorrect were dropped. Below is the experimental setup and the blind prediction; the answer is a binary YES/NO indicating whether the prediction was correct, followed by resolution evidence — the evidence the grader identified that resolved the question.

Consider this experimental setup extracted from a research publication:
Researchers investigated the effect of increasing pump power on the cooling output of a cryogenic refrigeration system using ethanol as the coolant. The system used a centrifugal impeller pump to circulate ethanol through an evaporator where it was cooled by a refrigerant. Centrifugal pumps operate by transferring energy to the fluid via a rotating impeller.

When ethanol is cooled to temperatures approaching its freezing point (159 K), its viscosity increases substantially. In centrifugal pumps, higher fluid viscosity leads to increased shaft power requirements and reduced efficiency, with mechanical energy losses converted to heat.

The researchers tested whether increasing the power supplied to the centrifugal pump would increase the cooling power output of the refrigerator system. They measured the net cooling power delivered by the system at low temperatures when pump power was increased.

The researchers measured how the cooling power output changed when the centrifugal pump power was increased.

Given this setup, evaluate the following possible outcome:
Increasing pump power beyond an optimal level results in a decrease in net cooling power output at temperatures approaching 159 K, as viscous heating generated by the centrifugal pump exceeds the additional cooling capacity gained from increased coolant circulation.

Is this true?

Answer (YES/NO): NO